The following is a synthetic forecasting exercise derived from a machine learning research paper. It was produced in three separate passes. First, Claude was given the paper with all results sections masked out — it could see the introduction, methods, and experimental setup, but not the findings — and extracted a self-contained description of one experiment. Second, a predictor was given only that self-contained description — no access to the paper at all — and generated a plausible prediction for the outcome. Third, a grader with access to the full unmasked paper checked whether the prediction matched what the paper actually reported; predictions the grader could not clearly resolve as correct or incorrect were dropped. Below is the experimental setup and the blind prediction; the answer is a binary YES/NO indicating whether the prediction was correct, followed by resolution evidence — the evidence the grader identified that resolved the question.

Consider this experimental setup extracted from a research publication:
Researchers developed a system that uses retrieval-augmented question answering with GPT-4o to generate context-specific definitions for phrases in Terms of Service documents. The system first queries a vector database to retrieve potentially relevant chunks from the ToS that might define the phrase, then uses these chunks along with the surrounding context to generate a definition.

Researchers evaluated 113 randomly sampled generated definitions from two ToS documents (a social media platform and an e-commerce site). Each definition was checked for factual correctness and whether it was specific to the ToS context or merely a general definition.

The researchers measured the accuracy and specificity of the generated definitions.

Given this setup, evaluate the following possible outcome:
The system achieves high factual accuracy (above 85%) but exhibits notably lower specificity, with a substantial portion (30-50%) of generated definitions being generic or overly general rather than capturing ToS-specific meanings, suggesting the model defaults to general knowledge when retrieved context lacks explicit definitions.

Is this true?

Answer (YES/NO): NO